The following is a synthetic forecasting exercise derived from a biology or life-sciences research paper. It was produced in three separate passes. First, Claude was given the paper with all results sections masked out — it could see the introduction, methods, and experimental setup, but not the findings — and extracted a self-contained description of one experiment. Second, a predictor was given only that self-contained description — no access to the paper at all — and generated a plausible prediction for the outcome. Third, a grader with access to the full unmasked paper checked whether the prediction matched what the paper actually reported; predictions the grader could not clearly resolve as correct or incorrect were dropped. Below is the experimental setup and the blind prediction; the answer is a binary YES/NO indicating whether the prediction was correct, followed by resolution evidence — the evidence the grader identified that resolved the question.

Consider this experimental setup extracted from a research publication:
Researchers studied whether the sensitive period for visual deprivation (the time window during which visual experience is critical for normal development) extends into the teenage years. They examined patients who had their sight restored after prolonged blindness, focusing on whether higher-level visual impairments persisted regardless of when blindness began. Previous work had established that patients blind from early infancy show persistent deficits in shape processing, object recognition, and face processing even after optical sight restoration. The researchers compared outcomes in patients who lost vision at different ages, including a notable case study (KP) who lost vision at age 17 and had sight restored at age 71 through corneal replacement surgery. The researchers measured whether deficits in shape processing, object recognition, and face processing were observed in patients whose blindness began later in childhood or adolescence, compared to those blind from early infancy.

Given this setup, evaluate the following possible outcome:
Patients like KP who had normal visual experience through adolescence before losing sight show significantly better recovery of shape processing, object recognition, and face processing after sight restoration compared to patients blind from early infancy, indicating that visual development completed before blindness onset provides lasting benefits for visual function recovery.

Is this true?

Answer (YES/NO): NO